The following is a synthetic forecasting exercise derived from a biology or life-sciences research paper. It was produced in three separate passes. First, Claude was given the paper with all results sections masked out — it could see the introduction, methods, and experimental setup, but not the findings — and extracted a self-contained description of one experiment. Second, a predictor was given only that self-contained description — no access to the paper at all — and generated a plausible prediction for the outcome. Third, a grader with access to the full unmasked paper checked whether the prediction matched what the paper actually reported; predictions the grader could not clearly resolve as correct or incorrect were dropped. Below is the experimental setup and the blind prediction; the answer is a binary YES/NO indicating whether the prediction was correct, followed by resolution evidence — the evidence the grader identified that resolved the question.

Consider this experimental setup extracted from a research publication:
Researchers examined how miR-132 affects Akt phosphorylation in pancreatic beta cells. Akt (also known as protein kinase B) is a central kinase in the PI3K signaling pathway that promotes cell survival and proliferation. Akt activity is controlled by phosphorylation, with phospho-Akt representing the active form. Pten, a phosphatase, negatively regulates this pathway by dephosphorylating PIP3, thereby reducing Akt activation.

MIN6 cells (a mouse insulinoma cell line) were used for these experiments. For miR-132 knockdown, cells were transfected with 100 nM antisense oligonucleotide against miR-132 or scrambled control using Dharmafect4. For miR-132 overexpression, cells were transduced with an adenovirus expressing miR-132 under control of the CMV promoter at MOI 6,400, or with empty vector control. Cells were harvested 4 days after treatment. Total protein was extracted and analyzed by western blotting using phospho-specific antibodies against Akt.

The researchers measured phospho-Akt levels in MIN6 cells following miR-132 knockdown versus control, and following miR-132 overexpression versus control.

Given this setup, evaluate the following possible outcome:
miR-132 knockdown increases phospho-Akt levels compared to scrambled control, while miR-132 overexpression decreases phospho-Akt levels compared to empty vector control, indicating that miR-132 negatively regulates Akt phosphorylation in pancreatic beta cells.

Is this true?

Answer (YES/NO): NO